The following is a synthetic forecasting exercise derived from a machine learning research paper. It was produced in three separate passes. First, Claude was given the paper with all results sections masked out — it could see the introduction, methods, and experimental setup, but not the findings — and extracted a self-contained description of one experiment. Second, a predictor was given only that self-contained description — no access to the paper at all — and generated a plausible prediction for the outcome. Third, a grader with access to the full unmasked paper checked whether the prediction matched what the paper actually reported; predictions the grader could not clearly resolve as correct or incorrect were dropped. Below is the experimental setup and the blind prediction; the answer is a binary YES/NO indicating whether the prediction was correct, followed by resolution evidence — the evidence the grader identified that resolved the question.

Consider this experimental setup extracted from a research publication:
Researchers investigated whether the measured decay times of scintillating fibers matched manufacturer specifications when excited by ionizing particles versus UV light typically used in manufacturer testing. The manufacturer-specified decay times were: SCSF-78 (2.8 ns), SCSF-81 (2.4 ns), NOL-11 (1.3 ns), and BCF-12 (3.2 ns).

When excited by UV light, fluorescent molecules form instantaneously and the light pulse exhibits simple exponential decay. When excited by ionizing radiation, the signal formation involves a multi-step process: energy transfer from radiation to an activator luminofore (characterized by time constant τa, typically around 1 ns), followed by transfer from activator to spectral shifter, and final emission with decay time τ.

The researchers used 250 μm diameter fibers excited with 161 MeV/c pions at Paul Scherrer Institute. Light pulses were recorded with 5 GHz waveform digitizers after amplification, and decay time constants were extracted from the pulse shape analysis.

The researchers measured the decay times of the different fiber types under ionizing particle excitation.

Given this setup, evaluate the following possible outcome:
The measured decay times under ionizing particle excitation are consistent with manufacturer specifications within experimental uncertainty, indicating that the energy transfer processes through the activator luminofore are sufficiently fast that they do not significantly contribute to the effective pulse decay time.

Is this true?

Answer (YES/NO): NO